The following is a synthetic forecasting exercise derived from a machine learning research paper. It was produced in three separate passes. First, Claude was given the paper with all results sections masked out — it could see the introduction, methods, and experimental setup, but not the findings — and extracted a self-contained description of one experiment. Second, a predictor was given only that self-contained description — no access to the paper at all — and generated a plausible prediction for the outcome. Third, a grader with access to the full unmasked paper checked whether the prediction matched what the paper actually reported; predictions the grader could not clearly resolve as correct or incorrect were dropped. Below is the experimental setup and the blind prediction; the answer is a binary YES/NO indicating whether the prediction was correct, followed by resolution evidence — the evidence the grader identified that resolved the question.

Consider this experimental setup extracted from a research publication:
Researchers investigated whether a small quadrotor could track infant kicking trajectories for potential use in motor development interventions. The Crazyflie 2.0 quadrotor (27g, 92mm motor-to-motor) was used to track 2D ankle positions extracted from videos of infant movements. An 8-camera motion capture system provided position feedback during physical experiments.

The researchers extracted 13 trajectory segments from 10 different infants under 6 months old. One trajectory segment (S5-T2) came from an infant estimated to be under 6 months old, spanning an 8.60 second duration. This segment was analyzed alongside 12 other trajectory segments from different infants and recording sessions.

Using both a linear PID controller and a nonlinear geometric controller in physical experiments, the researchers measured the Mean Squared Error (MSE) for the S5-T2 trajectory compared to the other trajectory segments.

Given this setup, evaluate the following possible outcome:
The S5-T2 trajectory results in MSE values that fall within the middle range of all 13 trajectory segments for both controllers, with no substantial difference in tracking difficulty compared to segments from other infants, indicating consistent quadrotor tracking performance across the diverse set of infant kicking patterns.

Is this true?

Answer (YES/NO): NO